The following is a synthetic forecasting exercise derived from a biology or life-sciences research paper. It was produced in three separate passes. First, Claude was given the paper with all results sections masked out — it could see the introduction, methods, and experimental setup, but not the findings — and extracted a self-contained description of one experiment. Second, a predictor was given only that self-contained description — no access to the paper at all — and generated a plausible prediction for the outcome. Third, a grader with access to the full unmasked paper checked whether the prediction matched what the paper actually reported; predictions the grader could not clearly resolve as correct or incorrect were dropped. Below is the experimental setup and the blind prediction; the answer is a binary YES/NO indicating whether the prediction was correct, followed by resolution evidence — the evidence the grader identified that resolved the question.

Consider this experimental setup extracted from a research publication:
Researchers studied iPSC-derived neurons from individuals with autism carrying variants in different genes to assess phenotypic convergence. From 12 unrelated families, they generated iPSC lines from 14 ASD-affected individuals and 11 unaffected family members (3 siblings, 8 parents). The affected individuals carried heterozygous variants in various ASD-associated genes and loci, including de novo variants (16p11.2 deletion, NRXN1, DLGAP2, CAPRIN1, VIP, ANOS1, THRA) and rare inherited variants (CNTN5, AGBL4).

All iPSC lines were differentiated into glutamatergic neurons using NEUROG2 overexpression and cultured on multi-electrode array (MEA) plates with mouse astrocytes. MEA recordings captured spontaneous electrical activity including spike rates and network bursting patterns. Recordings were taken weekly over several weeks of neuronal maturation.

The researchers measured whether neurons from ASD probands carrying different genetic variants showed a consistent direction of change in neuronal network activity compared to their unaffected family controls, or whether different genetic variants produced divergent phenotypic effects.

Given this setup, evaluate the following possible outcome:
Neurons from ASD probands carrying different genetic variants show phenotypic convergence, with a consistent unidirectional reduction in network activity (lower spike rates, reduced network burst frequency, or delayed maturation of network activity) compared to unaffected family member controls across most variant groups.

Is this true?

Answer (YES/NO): NO